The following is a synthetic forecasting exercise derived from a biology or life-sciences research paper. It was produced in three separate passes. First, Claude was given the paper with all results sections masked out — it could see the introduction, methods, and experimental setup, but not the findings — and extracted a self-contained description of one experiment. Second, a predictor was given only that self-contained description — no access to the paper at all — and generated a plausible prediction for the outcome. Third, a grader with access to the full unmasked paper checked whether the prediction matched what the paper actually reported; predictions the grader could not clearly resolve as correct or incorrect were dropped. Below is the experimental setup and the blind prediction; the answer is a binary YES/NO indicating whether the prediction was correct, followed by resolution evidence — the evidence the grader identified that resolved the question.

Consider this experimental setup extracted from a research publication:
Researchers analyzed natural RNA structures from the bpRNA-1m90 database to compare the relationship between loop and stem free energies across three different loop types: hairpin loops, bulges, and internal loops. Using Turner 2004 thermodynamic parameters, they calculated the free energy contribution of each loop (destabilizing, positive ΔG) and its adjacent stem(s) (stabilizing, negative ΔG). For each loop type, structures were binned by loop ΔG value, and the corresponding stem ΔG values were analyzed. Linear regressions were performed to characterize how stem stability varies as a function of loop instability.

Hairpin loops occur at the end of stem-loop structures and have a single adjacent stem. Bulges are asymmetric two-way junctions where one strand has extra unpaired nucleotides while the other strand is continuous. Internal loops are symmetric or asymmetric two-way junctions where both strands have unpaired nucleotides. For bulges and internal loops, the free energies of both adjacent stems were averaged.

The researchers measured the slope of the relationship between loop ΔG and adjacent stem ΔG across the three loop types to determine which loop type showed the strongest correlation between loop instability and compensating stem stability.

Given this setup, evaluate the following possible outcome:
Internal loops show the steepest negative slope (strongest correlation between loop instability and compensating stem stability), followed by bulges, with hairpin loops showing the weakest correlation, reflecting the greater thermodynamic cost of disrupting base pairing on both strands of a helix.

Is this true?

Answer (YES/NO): NO